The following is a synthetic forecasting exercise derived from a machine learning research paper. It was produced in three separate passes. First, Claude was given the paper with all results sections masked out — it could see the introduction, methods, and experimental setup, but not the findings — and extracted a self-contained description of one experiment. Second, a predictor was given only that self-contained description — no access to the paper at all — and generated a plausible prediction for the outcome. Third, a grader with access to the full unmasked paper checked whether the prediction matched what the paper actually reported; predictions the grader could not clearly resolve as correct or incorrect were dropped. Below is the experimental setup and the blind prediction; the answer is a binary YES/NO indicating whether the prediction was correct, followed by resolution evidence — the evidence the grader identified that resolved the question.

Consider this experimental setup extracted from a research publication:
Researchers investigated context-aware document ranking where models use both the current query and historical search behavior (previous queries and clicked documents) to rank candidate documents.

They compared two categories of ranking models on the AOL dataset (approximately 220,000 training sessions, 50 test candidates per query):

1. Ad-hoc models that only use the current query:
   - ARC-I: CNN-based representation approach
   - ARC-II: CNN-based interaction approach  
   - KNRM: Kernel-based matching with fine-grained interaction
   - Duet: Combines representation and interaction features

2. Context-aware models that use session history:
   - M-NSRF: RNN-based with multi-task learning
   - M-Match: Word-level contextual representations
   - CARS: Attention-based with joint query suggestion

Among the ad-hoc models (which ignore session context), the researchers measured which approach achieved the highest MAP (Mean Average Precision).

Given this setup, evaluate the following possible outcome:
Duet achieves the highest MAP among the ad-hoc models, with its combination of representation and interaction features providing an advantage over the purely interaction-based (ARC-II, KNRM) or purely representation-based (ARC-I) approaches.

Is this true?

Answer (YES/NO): NO